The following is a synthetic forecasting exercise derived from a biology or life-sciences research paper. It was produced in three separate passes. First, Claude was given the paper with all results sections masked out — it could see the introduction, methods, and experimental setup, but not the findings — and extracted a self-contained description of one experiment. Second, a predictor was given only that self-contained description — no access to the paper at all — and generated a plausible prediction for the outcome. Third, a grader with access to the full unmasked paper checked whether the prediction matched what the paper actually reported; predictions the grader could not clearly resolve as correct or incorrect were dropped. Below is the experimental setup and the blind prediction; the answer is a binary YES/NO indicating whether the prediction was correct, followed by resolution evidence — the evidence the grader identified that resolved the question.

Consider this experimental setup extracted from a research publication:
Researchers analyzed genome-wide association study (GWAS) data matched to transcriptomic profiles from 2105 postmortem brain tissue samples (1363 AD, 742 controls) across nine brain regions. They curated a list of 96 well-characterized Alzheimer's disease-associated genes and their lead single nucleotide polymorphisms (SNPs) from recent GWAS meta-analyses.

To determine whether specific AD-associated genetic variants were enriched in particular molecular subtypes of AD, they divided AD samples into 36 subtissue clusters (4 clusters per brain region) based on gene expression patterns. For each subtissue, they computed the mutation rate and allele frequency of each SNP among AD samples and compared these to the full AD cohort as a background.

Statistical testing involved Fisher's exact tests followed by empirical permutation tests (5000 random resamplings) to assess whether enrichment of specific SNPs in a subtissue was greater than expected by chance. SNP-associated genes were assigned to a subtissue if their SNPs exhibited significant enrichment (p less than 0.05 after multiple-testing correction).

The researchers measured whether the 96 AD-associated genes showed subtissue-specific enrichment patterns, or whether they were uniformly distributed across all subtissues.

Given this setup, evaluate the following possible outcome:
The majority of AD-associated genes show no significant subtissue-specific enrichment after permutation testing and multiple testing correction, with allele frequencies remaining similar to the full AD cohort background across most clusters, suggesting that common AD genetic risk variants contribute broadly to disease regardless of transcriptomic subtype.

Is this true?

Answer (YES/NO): NO